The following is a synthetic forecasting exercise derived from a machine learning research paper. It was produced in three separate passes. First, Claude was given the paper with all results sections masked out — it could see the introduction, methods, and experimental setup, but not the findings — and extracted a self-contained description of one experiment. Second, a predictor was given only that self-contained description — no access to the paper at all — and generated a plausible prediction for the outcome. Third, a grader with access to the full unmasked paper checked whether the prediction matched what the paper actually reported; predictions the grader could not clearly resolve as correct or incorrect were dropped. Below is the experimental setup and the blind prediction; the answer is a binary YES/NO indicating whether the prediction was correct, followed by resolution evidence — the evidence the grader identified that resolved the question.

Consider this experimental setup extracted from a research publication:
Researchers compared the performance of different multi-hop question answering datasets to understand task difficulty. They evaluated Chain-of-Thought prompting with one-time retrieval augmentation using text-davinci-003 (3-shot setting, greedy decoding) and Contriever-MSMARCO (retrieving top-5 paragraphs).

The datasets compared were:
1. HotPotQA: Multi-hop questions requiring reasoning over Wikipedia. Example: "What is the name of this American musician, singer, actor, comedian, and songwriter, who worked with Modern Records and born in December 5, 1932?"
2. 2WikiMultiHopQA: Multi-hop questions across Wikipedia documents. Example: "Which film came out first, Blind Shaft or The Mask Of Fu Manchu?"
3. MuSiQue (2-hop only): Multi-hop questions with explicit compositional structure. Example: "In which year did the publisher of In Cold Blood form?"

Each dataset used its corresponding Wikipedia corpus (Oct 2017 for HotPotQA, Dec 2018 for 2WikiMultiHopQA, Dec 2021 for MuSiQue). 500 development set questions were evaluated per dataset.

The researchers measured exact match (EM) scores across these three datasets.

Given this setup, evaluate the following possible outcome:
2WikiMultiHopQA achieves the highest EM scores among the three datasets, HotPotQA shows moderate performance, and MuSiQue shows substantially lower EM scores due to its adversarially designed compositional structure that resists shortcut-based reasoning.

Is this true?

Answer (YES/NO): NO